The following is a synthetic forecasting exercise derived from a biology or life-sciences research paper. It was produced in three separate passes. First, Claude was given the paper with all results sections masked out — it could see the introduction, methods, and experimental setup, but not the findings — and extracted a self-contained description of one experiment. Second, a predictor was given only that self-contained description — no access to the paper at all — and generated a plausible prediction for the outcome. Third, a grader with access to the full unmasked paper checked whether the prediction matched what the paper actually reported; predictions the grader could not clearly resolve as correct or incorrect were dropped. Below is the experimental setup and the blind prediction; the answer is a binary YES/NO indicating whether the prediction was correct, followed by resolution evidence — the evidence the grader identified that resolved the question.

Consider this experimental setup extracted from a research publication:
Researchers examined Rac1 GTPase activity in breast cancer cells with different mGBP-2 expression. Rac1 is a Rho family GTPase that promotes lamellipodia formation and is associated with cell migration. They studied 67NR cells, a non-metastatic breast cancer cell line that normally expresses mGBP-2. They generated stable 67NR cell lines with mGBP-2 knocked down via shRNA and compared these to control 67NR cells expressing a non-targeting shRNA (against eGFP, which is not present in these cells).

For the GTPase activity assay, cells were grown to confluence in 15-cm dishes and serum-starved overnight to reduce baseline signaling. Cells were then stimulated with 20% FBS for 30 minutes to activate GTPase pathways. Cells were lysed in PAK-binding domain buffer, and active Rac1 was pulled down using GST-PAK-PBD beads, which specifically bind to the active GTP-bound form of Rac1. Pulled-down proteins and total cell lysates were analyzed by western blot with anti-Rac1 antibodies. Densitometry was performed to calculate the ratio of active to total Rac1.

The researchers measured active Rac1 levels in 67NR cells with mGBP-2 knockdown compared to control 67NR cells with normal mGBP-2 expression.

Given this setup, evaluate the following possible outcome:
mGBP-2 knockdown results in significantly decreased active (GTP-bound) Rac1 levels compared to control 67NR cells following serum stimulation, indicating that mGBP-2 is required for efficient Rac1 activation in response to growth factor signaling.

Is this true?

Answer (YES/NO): NO